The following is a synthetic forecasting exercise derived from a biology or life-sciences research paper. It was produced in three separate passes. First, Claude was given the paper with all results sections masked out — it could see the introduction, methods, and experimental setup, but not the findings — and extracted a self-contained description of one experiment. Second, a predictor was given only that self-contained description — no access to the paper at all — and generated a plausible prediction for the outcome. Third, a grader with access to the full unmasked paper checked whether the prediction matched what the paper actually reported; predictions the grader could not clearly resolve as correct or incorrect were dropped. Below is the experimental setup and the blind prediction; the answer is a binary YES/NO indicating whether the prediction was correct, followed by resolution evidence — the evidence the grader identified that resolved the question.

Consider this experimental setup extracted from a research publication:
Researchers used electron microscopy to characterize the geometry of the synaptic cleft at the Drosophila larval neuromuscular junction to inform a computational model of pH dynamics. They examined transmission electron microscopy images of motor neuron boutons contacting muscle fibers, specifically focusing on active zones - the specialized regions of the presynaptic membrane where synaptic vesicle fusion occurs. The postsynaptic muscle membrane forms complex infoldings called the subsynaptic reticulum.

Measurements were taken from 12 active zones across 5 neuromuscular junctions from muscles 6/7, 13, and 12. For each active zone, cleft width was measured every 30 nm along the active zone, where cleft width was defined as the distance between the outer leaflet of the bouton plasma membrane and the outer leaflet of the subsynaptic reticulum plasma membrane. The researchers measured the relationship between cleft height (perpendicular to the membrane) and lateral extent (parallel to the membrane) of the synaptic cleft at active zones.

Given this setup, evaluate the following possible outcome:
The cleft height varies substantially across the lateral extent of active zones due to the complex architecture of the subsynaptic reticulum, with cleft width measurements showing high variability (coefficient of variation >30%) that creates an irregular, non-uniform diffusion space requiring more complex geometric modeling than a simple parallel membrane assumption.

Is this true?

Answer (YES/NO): NO